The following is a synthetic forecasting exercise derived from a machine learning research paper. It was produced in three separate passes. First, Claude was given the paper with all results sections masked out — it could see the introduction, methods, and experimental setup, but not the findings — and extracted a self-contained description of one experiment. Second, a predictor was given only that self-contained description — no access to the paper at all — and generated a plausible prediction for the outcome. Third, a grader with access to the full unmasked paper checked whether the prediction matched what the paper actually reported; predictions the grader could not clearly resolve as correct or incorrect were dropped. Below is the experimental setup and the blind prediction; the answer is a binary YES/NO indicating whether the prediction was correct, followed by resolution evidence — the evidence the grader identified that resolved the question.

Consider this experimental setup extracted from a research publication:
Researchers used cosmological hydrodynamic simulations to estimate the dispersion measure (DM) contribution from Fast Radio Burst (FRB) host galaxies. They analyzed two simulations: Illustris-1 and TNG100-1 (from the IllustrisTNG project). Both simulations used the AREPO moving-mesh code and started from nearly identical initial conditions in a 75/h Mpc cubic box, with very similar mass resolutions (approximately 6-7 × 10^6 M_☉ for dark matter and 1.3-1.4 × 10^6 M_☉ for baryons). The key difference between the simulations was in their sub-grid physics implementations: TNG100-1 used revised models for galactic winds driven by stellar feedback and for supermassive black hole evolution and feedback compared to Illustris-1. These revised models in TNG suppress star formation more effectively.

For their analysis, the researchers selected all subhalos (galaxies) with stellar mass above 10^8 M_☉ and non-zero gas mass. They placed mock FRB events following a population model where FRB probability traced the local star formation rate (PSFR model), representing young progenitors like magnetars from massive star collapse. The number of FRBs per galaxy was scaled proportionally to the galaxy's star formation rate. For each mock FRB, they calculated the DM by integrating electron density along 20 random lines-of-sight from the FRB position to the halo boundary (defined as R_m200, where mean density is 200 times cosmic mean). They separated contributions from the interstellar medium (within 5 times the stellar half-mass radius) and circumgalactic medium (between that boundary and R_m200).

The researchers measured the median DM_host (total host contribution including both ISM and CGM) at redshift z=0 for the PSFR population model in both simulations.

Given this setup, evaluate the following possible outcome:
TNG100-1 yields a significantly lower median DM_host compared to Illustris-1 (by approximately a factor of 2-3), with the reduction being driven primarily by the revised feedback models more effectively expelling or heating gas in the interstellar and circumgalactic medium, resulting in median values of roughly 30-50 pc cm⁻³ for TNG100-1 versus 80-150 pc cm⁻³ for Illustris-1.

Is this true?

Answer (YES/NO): NO